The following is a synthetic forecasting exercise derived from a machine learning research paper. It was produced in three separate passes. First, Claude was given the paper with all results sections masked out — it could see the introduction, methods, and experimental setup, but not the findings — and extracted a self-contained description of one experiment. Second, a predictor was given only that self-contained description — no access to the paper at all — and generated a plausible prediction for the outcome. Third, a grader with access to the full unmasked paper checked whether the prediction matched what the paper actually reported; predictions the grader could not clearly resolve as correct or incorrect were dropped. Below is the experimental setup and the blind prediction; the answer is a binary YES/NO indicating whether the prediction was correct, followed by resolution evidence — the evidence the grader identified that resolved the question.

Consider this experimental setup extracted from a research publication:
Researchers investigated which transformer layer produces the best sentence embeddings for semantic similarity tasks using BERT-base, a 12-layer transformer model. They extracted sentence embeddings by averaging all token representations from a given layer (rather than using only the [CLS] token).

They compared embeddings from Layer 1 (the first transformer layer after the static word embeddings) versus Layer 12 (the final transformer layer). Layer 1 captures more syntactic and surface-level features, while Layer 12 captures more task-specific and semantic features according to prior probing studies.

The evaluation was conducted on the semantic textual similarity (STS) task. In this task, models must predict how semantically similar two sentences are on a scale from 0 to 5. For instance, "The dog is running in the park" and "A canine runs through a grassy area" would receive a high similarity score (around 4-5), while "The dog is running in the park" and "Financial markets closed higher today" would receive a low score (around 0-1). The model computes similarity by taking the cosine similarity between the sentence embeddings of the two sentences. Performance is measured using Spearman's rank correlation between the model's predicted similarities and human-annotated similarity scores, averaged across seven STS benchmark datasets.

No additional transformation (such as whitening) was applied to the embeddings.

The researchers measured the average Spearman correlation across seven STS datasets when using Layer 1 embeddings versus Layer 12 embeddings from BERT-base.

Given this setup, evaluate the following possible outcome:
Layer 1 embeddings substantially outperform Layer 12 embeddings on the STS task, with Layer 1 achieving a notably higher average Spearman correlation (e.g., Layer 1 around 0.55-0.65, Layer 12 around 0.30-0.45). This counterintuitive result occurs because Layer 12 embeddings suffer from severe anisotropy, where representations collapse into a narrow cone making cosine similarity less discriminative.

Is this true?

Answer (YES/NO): NO